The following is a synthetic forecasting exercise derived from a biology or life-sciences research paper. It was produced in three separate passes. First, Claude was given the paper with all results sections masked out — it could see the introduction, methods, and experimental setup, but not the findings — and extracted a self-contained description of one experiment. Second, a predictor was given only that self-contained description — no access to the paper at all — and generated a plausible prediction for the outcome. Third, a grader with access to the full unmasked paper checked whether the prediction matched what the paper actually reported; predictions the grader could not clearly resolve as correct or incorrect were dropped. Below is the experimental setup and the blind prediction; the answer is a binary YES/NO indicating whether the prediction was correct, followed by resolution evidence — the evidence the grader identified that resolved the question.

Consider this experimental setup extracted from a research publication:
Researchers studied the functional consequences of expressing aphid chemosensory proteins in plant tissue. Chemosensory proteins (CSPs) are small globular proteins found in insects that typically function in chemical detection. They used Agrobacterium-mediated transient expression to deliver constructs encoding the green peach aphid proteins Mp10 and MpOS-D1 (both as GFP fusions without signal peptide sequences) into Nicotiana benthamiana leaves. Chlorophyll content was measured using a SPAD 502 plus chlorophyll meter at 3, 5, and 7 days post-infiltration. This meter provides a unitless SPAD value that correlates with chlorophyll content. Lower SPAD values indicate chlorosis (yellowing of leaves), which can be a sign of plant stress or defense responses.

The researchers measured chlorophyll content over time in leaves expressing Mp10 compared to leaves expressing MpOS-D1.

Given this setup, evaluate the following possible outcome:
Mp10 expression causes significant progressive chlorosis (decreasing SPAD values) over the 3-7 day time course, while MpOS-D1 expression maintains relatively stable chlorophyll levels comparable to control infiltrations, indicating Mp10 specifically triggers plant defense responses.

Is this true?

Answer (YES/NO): NO